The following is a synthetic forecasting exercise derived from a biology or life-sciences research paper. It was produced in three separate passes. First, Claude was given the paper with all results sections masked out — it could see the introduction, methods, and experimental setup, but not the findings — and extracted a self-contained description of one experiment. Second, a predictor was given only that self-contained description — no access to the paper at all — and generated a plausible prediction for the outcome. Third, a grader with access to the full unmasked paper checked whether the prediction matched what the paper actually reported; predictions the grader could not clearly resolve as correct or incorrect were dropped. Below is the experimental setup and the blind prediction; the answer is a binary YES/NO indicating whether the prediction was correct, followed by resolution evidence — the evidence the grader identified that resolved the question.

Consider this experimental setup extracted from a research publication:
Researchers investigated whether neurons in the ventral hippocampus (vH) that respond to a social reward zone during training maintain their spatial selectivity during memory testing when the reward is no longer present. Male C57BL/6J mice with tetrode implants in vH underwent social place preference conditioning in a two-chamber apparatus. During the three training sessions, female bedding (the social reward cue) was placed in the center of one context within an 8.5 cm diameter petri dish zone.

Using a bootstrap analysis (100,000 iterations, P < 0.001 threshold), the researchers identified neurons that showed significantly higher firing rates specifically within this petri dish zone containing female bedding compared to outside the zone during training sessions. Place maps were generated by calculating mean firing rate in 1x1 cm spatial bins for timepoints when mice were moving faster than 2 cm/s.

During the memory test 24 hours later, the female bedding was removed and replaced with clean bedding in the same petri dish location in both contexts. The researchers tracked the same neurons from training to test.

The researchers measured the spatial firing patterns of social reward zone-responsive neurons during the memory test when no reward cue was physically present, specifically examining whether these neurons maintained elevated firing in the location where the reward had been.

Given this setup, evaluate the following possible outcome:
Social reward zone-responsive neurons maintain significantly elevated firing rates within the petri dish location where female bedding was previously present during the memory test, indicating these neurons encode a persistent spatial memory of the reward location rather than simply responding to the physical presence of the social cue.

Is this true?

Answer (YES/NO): YES